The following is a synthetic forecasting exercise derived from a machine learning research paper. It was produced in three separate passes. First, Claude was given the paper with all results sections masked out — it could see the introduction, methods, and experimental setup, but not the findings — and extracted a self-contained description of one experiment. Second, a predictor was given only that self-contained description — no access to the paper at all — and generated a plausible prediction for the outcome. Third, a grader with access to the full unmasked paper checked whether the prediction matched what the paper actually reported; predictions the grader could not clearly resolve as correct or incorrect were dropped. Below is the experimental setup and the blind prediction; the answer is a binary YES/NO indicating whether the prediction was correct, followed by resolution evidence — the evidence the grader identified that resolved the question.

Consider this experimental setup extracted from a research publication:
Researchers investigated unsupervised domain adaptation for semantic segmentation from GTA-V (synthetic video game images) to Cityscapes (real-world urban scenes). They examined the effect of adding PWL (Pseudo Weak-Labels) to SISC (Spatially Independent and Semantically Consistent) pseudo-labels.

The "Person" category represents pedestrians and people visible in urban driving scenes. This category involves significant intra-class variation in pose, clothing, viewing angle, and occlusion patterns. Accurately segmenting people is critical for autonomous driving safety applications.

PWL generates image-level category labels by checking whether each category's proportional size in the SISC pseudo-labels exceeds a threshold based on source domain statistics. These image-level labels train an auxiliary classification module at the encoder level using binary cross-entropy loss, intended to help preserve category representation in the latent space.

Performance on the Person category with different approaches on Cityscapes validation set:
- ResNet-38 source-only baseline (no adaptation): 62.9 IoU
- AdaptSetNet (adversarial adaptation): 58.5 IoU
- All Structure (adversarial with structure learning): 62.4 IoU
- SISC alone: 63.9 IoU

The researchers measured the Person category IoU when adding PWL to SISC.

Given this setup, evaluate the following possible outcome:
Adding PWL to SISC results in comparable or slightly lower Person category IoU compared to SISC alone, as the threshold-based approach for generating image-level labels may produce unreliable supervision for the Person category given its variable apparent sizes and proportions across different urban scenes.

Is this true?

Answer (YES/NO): NO